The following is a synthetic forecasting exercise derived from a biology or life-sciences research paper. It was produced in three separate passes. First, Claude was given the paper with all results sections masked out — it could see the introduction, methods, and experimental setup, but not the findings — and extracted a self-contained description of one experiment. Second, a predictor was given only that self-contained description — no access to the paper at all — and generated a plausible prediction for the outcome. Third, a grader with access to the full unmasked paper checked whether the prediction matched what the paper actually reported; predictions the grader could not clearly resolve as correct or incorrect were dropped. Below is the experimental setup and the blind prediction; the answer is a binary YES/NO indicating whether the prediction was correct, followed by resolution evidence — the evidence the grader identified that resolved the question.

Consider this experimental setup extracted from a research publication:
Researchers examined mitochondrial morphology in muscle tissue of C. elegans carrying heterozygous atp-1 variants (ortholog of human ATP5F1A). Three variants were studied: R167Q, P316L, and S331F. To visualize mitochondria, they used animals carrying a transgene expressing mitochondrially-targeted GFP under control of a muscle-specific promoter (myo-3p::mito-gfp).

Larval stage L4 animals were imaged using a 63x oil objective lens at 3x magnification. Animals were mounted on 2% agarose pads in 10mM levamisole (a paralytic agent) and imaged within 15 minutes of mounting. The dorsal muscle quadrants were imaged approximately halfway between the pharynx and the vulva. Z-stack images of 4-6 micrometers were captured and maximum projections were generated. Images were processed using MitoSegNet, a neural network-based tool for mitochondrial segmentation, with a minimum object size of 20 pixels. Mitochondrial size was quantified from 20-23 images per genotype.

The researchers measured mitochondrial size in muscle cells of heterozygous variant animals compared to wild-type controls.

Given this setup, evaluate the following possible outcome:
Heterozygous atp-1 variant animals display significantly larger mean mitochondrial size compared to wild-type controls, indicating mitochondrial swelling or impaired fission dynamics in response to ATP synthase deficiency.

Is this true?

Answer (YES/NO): YES